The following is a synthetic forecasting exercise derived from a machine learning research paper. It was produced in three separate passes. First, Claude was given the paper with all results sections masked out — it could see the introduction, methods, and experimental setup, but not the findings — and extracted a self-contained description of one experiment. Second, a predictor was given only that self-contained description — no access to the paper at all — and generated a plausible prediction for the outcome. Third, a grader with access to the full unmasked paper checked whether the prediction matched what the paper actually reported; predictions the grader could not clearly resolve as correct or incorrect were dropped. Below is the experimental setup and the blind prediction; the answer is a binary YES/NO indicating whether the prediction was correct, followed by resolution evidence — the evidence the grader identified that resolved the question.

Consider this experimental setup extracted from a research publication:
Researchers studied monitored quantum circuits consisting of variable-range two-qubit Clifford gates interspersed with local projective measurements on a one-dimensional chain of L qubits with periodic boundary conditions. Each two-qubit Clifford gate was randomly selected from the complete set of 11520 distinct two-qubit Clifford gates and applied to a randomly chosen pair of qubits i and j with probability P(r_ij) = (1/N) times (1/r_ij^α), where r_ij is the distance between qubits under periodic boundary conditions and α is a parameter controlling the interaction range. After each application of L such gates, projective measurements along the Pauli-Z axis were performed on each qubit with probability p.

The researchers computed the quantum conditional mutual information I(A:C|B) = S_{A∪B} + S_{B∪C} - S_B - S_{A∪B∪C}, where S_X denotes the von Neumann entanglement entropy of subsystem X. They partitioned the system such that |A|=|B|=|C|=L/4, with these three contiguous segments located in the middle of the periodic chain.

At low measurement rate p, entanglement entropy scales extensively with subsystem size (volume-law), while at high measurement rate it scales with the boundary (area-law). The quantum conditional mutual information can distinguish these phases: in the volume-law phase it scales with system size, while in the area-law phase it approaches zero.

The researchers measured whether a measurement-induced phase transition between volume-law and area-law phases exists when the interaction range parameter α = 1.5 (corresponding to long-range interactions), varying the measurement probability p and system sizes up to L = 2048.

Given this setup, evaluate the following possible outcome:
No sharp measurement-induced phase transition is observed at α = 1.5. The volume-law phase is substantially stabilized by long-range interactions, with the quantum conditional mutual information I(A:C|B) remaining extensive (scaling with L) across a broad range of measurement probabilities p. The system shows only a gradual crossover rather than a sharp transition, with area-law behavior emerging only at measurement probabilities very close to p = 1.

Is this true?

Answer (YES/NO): YES